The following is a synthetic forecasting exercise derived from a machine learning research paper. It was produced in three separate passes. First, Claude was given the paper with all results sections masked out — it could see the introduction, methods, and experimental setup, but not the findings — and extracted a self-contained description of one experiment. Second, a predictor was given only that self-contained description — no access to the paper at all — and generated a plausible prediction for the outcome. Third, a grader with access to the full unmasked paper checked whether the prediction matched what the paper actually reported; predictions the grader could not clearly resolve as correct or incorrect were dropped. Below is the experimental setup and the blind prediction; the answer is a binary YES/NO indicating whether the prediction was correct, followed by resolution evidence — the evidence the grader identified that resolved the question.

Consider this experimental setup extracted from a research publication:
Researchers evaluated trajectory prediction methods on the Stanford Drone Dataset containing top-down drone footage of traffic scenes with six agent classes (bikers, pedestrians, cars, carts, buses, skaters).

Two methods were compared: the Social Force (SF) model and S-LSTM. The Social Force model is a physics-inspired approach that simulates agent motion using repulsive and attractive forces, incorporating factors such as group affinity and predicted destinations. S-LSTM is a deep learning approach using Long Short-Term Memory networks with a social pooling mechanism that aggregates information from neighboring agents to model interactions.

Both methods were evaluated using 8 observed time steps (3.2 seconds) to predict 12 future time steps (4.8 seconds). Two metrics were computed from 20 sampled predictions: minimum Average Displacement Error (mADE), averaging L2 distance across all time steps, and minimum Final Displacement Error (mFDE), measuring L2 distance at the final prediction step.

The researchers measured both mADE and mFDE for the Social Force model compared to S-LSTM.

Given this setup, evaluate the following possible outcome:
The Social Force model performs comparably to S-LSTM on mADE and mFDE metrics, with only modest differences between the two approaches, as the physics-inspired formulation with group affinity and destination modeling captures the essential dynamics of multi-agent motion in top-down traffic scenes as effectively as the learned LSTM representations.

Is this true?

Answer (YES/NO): NO